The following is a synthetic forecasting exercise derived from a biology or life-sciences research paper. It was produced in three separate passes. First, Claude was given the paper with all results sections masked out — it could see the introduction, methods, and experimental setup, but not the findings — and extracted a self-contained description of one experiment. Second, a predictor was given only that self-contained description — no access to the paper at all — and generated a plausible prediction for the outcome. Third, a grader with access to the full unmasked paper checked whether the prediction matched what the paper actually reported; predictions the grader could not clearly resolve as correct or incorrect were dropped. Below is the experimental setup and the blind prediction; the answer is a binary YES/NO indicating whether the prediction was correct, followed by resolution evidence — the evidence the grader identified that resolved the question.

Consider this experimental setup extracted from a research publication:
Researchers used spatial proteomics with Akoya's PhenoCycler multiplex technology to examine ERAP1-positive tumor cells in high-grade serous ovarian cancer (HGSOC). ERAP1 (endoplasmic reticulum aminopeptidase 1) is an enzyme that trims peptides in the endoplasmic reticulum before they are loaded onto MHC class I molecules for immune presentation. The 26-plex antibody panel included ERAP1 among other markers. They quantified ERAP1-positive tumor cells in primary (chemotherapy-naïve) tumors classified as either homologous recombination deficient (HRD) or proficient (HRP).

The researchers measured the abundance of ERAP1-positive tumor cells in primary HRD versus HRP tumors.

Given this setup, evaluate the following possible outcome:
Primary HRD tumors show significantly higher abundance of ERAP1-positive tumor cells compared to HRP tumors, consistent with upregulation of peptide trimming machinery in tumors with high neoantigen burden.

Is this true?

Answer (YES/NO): NO